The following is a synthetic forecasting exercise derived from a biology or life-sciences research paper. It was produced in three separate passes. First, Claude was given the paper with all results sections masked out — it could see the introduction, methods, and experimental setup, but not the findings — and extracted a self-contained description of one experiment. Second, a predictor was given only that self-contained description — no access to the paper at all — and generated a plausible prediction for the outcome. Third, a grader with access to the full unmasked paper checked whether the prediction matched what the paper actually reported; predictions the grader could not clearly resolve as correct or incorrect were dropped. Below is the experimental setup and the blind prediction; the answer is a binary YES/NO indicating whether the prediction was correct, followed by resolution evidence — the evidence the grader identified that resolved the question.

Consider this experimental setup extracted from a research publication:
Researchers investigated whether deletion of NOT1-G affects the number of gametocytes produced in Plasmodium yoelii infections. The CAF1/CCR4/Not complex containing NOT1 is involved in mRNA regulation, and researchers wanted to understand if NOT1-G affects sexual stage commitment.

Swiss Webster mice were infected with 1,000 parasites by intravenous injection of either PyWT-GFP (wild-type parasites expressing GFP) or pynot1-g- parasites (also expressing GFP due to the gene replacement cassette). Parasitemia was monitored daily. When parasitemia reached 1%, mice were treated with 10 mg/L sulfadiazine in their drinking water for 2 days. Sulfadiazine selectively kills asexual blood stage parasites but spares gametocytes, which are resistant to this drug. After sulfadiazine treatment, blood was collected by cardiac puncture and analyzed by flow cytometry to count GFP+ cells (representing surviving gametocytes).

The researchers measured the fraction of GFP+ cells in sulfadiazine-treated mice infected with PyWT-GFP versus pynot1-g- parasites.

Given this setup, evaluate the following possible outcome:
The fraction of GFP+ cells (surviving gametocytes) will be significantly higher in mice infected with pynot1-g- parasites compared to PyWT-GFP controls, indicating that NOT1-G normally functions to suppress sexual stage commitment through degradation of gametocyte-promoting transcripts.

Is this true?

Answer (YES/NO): YES